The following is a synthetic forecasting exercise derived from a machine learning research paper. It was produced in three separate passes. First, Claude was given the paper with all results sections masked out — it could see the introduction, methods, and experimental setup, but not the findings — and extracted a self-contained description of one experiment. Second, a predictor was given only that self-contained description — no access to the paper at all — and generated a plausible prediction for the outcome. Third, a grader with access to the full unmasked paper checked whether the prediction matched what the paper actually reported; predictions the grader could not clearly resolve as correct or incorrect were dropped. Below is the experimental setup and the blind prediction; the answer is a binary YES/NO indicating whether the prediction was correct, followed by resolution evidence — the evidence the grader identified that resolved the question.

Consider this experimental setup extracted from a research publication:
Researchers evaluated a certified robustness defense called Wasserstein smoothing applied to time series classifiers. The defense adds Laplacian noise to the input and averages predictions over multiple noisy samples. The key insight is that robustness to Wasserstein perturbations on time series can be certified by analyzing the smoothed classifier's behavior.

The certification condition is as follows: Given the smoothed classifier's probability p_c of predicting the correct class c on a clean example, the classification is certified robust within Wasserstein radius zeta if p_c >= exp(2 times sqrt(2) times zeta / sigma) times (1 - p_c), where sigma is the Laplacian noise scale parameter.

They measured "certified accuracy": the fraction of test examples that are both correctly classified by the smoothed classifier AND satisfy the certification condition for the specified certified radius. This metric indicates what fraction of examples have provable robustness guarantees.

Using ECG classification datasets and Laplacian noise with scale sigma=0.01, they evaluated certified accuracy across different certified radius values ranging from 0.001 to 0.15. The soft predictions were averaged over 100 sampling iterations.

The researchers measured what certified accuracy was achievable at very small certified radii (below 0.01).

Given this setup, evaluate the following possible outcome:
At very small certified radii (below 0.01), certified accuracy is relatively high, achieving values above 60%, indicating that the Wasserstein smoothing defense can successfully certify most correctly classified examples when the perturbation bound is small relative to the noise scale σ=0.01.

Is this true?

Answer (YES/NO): YES